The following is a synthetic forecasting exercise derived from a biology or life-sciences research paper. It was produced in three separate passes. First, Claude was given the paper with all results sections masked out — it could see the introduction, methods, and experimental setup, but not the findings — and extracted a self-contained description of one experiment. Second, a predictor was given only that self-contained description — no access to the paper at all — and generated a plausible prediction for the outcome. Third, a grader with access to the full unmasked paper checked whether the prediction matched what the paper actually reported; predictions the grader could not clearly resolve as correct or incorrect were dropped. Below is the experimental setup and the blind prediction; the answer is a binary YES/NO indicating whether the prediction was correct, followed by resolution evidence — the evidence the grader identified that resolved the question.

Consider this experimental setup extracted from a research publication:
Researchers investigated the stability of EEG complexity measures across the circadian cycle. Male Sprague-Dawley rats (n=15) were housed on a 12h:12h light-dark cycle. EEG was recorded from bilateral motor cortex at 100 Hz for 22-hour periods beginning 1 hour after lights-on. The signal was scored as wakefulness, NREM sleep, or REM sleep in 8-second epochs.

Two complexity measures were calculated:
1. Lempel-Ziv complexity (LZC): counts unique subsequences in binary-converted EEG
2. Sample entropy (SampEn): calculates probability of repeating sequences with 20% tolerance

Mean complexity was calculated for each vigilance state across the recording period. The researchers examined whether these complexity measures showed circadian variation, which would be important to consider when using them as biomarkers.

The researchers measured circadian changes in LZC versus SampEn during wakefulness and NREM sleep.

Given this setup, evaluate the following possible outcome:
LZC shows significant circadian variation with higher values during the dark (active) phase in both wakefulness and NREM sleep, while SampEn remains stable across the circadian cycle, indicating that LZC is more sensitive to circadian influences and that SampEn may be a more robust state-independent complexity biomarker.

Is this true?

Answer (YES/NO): NO